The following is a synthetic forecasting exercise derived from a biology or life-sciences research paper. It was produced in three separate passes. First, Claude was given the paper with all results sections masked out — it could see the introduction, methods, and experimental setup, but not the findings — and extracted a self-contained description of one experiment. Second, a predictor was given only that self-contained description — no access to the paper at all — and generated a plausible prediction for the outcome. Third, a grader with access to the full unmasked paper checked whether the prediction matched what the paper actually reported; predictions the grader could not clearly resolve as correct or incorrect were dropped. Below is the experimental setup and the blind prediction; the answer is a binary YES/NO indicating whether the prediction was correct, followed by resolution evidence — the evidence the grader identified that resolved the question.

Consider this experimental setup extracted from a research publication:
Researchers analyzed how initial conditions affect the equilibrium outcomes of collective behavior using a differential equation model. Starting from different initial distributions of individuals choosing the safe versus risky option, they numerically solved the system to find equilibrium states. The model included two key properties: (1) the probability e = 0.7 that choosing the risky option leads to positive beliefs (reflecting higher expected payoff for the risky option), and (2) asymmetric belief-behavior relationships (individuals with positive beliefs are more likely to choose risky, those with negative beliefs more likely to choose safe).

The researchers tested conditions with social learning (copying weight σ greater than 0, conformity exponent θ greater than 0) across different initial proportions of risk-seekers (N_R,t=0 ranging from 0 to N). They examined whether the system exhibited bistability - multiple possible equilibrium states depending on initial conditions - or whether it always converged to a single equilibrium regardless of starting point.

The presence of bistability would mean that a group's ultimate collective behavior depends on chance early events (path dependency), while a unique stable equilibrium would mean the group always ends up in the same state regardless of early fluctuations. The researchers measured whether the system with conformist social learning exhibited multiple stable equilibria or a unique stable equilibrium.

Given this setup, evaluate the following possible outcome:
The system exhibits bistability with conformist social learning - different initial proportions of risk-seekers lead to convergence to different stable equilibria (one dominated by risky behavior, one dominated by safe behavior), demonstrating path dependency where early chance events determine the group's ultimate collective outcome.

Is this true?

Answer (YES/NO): YES